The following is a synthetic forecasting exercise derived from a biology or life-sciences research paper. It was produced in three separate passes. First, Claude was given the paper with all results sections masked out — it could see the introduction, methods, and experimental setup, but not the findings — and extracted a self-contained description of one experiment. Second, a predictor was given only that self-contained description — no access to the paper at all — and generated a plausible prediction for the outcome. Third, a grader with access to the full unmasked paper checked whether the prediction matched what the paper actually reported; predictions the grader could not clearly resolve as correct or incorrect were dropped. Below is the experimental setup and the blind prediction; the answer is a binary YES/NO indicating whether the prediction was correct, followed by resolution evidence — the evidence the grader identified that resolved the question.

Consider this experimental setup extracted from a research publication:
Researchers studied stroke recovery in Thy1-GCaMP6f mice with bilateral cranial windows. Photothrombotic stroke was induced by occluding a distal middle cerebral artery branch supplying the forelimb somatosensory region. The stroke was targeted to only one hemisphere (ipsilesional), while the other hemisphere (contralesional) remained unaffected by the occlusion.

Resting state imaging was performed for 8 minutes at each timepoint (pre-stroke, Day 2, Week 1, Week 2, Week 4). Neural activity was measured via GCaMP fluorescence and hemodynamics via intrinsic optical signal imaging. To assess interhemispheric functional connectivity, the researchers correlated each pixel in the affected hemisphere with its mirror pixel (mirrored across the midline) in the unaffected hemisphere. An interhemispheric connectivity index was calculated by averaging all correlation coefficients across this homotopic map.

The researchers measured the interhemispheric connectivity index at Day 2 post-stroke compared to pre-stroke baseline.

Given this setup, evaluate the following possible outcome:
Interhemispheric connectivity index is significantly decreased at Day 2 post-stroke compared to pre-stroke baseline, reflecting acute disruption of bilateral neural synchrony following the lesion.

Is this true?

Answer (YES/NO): YES